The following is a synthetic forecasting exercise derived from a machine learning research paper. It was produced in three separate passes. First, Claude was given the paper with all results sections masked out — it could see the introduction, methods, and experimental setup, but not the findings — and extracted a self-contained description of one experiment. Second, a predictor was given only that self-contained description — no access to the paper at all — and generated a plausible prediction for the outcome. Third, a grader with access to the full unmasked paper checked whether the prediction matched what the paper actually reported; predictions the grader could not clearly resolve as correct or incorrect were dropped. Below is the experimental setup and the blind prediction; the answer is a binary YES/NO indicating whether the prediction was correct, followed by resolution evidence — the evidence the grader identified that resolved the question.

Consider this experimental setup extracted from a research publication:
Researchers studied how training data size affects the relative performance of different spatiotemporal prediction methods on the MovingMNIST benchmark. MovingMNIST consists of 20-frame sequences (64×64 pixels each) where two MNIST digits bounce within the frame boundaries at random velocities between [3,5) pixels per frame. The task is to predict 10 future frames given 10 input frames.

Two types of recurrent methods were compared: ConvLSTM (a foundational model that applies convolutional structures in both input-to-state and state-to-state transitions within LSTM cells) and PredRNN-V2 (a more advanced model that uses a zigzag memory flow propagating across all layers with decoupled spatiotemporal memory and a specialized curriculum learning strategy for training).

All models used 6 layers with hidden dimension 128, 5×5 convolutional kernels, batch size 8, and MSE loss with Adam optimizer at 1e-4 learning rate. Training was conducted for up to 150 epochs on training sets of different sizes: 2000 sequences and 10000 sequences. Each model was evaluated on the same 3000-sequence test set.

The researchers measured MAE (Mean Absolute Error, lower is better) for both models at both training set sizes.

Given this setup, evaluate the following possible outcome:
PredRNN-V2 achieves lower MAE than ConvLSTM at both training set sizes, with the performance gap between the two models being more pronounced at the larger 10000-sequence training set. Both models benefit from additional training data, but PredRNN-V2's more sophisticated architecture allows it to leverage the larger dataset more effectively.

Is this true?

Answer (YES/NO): YES